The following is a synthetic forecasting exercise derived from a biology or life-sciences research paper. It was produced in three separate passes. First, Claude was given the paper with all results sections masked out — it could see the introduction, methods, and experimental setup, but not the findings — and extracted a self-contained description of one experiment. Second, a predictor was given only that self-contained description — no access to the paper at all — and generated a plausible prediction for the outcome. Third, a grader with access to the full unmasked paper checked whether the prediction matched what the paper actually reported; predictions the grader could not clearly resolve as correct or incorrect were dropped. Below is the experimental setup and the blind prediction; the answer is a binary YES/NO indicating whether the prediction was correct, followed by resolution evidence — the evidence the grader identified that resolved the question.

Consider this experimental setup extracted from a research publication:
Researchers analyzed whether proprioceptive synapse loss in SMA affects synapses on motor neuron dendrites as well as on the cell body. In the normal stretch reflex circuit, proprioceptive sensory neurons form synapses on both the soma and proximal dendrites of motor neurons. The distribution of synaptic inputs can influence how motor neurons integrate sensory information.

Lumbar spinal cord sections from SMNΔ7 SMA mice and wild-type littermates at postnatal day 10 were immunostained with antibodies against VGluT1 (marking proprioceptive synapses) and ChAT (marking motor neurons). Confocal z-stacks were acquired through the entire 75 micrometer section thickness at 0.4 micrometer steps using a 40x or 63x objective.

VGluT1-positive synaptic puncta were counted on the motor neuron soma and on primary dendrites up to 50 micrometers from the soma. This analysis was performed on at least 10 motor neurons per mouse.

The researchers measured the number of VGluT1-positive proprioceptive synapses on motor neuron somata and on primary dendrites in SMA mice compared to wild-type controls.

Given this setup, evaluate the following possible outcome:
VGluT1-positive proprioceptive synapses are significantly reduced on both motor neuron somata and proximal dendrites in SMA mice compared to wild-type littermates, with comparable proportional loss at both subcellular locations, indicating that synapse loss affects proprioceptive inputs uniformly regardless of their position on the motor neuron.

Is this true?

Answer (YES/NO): NO